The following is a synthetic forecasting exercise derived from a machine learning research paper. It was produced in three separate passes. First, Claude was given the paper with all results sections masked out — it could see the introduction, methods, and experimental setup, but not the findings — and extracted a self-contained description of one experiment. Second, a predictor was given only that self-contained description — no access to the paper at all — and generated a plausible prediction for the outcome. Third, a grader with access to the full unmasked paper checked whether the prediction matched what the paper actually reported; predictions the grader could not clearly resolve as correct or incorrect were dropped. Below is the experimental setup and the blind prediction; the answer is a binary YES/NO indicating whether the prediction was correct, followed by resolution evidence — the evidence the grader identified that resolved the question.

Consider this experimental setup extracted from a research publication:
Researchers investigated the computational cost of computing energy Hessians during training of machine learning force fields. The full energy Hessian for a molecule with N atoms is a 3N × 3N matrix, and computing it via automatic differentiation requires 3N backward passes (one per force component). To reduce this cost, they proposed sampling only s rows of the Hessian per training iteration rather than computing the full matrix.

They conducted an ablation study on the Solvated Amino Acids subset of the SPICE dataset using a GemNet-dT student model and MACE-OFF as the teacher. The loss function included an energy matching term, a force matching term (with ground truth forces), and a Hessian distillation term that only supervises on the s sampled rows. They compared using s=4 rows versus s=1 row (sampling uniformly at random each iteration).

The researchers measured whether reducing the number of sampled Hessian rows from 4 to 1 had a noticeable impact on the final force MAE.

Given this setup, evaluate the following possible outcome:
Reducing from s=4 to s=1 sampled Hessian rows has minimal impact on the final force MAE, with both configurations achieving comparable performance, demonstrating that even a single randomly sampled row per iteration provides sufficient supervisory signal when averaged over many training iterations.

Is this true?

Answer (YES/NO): YES